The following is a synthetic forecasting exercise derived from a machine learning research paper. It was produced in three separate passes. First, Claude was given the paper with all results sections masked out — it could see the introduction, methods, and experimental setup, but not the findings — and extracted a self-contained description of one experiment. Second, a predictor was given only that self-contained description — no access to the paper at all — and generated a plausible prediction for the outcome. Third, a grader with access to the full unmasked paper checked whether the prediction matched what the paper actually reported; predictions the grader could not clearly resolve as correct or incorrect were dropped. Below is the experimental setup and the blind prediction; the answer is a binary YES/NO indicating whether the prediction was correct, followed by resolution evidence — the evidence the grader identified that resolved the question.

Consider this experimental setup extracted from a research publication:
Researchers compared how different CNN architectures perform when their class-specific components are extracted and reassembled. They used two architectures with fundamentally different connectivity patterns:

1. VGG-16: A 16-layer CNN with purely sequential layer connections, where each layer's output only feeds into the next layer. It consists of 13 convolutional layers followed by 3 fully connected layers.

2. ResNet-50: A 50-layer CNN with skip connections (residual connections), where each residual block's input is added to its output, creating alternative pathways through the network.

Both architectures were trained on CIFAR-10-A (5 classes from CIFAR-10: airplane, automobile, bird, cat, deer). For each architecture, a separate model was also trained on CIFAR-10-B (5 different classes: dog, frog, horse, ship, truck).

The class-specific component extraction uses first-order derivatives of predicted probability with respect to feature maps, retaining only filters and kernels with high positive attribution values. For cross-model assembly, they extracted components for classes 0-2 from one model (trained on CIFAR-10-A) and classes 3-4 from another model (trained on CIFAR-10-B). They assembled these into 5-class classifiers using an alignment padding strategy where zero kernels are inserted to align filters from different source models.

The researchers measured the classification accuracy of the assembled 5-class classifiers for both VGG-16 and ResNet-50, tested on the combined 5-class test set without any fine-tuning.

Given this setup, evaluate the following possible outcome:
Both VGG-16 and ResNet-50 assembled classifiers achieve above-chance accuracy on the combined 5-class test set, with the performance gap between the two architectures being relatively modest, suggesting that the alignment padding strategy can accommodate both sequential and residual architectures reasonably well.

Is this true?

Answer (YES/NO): NO